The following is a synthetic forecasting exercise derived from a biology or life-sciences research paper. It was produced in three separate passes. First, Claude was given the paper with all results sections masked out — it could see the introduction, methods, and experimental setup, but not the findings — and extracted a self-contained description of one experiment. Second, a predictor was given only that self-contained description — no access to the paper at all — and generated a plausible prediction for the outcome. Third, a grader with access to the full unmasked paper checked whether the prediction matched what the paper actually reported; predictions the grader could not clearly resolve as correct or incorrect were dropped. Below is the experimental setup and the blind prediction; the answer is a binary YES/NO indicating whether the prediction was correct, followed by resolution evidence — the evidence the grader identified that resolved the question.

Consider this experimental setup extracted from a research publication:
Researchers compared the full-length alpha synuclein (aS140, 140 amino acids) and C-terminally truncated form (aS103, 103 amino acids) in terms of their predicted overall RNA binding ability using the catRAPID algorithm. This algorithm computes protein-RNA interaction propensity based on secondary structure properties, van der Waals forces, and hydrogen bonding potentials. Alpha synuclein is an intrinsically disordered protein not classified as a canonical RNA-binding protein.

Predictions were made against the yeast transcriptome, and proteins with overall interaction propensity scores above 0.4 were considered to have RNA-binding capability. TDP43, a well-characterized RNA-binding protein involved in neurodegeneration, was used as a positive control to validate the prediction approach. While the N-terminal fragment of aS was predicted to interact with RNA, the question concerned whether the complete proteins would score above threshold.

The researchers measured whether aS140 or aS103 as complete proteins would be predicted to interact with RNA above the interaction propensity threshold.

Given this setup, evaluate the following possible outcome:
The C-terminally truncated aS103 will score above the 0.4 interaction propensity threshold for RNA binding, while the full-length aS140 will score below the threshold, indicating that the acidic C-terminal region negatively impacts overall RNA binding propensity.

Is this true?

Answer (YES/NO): NO